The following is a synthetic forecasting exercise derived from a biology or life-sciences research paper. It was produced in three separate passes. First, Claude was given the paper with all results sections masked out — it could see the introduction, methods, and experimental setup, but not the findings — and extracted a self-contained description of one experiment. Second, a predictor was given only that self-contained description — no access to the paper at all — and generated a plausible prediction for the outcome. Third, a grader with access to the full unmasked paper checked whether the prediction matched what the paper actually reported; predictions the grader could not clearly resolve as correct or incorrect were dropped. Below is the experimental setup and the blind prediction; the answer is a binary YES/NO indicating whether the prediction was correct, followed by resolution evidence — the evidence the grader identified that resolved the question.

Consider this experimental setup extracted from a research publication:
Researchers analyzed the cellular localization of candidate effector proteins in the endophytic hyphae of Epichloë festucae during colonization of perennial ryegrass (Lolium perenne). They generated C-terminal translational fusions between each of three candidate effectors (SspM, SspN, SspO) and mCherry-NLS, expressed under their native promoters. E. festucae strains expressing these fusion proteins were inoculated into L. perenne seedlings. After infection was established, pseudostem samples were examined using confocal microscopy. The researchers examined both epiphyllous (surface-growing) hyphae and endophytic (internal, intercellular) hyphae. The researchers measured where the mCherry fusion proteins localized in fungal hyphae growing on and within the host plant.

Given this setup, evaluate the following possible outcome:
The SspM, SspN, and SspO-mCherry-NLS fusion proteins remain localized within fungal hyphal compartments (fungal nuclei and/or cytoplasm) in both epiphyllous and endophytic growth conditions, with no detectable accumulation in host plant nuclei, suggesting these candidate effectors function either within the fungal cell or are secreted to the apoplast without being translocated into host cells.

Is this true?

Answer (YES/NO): NO